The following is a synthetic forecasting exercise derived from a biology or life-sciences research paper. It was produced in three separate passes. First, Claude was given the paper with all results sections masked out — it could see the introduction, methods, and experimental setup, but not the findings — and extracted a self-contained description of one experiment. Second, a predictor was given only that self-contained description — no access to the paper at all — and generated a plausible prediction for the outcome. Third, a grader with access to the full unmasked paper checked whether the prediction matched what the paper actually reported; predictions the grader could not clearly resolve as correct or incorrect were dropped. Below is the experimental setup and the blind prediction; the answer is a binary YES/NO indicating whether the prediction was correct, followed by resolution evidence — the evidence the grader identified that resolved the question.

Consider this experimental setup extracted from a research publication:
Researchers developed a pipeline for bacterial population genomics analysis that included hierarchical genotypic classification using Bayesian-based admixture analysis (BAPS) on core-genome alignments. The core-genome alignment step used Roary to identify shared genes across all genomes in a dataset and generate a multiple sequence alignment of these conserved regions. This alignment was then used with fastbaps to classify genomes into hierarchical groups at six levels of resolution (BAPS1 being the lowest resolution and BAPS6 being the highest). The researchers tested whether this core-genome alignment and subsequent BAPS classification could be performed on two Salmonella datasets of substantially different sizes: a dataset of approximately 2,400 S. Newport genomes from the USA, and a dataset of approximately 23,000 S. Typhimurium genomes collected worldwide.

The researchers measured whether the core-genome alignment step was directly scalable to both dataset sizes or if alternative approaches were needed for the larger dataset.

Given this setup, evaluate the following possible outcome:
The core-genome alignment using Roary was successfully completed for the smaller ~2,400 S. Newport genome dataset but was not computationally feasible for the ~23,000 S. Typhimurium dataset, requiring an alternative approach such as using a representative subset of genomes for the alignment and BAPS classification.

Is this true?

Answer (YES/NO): YES